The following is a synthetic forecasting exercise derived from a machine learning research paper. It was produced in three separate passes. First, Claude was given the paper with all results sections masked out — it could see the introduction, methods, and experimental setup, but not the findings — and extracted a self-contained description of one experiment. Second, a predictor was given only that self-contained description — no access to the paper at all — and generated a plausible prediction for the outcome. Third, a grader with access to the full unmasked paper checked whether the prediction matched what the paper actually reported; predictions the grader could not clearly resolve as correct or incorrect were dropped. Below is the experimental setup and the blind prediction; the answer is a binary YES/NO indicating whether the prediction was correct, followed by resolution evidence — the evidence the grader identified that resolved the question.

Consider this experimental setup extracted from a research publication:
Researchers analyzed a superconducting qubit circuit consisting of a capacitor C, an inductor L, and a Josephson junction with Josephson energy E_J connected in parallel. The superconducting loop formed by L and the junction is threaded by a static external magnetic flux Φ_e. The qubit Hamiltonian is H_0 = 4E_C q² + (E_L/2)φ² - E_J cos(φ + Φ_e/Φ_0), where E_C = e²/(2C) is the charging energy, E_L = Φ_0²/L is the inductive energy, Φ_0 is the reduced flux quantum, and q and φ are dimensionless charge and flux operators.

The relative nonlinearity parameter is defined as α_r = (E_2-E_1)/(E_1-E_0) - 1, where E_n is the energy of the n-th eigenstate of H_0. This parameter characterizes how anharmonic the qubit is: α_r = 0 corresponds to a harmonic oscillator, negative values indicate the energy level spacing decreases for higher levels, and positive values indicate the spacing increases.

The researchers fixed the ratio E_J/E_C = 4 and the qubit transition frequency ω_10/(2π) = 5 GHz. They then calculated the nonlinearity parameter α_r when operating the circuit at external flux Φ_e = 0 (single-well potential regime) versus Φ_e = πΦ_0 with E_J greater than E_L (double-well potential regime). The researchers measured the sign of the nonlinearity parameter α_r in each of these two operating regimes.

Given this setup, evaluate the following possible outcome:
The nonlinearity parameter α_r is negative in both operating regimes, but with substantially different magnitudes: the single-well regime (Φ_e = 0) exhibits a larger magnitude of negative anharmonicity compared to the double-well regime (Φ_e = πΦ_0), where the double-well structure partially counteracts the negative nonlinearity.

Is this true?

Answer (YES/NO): NO